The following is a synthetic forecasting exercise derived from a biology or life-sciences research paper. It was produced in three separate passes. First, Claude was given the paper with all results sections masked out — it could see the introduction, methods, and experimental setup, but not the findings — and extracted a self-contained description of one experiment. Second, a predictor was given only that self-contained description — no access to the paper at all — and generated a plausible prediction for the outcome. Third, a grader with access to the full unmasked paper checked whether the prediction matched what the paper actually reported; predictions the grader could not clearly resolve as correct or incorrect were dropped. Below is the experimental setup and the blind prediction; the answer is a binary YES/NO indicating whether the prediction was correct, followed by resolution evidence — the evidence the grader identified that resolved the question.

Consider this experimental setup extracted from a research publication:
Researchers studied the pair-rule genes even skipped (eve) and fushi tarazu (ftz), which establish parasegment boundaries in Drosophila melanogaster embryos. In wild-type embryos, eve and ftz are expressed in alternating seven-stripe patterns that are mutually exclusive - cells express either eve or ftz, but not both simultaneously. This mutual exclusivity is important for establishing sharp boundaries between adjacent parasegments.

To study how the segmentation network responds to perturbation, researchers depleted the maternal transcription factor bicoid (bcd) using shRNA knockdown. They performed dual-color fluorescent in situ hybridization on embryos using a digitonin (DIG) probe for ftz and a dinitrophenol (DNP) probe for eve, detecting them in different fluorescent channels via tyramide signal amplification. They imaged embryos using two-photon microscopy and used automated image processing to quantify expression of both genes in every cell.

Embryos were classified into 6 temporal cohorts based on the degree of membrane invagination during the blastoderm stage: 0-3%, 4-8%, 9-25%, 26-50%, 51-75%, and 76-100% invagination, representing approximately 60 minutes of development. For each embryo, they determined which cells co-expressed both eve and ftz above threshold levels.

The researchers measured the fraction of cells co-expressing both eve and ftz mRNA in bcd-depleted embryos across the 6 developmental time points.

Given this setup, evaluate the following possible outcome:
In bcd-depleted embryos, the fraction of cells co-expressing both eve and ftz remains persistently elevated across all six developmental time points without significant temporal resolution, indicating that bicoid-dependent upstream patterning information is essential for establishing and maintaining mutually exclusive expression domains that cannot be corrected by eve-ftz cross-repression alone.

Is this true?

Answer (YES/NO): NO